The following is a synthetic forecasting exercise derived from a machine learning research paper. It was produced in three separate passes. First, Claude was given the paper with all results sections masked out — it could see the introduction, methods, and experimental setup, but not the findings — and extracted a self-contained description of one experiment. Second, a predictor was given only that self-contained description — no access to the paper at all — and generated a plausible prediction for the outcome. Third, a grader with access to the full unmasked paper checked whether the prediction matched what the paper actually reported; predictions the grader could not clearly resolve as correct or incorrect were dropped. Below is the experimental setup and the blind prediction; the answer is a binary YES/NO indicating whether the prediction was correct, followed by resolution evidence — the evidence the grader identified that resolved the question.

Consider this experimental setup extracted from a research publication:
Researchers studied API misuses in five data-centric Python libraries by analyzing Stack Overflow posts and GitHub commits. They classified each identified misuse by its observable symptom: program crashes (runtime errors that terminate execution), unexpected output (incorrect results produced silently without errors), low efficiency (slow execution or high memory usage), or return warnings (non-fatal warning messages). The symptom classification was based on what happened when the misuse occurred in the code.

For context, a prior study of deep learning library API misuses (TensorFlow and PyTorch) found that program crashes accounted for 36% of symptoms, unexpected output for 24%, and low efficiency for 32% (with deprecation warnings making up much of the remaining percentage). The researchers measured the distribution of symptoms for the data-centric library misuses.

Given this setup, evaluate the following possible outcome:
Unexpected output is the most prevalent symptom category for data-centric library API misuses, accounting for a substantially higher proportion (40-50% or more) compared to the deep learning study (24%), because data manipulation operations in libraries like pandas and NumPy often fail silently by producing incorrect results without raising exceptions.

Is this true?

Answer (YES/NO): NO